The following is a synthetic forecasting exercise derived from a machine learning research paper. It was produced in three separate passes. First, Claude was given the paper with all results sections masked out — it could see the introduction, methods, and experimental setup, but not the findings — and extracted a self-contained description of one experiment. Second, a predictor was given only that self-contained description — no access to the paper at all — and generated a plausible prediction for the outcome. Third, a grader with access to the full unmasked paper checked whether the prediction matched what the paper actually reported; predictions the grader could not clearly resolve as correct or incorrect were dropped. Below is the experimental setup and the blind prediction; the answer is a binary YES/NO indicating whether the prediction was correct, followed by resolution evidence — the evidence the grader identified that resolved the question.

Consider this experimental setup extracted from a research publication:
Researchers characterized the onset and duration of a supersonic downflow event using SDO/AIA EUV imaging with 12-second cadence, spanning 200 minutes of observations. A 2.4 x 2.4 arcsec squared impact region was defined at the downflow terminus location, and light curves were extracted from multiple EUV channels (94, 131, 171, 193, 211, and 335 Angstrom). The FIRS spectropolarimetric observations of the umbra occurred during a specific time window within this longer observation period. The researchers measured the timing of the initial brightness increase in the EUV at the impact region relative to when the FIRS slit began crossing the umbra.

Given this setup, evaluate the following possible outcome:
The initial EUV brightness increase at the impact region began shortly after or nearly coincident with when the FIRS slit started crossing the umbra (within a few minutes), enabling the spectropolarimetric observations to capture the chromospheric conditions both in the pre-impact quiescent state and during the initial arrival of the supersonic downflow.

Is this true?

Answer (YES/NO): NO